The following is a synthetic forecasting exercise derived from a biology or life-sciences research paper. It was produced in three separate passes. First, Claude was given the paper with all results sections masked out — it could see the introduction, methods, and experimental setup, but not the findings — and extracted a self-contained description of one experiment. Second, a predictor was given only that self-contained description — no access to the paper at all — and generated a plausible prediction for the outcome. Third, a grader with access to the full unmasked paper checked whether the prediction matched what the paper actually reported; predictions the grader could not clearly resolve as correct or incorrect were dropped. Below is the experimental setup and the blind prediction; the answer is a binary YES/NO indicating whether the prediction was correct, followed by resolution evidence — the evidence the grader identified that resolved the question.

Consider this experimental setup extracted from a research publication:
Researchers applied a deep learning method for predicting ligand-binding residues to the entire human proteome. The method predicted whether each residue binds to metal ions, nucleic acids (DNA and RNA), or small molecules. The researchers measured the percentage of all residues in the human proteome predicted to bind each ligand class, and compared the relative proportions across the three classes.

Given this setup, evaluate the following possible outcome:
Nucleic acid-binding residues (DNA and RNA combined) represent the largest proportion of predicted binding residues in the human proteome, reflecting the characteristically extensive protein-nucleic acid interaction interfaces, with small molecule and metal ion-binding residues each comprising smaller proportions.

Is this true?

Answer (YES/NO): NO